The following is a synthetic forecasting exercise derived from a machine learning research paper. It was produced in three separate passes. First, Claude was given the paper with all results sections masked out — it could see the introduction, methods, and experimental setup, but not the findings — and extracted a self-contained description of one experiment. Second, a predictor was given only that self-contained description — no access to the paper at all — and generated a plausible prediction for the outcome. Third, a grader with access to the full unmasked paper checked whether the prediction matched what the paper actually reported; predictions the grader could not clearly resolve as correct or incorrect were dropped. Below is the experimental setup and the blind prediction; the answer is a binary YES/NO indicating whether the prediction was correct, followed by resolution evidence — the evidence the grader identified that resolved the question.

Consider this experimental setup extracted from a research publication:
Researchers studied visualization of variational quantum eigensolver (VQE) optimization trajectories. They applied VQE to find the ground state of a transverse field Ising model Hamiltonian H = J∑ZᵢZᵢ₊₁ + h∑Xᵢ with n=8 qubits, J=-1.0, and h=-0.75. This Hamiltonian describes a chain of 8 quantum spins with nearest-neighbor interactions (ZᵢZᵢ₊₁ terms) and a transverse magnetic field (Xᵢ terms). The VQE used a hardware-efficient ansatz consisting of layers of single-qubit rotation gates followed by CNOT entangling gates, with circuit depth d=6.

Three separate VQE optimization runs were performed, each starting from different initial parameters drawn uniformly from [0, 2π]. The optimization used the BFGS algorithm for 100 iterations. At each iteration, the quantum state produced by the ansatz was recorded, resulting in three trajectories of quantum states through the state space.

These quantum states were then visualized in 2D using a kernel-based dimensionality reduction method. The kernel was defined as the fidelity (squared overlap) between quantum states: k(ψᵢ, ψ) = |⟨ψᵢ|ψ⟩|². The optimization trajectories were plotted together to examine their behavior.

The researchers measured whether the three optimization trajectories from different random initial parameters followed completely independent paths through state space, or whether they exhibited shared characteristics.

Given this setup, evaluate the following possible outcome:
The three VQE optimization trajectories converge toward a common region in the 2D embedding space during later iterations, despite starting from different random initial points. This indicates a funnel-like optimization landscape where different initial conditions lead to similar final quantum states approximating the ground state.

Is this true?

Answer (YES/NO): YES